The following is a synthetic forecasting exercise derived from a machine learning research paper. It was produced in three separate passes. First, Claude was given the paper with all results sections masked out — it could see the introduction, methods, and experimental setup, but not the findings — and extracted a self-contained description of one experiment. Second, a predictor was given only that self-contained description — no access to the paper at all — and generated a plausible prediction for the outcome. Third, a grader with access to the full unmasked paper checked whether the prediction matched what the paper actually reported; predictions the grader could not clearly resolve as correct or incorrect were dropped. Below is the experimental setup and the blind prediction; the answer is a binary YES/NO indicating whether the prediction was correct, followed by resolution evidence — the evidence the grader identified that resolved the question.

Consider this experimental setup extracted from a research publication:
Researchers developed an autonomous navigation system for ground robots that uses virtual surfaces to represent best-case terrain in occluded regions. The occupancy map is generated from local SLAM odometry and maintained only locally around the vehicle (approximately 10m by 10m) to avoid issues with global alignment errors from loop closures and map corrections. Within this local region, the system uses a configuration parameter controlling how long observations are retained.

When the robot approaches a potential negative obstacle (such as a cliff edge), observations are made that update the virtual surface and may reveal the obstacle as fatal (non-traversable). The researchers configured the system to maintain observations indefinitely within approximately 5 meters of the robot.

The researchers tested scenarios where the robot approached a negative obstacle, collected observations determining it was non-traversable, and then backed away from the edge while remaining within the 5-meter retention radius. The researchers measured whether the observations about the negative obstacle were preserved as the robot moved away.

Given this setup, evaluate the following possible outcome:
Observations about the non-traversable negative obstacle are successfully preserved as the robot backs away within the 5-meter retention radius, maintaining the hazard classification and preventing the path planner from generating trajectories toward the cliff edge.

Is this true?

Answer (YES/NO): YES